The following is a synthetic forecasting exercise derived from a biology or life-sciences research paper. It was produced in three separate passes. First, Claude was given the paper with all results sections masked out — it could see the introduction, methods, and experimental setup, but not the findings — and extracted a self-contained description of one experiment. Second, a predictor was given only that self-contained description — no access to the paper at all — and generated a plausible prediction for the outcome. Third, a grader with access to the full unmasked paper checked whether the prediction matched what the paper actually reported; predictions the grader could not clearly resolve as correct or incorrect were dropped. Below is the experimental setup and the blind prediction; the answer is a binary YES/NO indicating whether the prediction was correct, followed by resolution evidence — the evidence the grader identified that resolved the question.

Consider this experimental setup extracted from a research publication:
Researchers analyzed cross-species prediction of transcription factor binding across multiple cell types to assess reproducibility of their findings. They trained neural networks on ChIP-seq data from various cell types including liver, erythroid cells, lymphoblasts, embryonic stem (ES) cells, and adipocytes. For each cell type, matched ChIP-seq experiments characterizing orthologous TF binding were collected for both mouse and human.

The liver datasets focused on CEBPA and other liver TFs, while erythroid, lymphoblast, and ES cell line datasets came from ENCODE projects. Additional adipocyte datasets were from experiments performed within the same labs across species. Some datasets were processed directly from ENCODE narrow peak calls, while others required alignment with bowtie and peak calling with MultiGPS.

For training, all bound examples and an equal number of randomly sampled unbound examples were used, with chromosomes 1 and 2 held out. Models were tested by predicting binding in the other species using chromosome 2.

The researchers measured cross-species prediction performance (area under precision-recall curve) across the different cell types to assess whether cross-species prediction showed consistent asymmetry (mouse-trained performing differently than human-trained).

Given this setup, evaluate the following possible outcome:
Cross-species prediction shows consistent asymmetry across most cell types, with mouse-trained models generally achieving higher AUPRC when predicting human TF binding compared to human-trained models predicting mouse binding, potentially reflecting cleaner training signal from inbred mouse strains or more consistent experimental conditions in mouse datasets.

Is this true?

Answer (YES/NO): NO